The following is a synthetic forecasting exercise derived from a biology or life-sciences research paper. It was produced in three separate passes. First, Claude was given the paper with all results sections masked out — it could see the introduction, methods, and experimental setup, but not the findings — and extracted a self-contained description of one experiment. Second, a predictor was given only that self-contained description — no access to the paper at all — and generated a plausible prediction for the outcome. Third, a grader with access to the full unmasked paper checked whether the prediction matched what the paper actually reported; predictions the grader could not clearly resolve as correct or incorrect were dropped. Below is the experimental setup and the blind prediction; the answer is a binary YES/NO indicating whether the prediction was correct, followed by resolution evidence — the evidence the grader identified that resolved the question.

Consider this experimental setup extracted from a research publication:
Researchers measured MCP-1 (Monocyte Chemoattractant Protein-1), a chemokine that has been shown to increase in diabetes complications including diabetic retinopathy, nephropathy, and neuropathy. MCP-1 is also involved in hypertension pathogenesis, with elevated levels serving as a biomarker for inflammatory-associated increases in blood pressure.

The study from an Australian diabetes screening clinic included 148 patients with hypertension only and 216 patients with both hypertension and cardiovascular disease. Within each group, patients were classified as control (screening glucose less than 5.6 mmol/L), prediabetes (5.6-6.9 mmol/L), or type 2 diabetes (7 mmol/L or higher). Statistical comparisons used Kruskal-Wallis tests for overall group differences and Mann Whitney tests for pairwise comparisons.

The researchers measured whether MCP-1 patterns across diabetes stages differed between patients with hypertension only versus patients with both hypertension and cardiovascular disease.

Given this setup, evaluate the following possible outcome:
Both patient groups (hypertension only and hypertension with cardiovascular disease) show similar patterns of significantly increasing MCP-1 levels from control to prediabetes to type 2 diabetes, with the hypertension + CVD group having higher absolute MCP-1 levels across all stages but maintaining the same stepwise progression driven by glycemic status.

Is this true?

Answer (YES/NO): NO